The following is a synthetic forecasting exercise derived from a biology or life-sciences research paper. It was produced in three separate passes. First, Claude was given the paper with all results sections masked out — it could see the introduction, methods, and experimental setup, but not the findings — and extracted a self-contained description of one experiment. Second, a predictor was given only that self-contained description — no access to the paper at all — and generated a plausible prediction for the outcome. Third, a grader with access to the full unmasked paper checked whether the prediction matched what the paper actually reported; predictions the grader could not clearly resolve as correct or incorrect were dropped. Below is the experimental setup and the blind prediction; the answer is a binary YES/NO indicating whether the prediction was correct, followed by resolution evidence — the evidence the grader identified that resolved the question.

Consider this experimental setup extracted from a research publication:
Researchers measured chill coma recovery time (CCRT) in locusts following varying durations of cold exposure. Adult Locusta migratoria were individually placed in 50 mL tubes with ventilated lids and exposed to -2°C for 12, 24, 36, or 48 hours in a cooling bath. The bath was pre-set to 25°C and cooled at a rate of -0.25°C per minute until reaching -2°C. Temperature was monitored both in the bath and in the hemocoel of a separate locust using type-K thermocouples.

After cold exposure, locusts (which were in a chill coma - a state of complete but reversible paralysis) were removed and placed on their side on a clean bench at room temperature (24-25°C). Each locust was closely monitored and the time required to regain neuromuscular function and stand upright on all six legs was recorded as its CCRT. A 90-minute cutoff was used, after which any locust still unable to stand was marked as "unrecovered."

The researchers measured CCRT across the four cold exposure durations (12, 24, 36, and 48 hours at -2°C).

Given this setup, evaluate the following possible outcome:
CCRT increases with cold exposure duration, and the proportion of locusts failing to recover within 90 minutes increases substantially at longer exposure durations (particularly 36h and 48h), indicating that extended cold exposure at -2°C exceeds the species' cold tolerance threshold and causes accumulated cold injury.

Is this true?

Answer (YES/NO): YES